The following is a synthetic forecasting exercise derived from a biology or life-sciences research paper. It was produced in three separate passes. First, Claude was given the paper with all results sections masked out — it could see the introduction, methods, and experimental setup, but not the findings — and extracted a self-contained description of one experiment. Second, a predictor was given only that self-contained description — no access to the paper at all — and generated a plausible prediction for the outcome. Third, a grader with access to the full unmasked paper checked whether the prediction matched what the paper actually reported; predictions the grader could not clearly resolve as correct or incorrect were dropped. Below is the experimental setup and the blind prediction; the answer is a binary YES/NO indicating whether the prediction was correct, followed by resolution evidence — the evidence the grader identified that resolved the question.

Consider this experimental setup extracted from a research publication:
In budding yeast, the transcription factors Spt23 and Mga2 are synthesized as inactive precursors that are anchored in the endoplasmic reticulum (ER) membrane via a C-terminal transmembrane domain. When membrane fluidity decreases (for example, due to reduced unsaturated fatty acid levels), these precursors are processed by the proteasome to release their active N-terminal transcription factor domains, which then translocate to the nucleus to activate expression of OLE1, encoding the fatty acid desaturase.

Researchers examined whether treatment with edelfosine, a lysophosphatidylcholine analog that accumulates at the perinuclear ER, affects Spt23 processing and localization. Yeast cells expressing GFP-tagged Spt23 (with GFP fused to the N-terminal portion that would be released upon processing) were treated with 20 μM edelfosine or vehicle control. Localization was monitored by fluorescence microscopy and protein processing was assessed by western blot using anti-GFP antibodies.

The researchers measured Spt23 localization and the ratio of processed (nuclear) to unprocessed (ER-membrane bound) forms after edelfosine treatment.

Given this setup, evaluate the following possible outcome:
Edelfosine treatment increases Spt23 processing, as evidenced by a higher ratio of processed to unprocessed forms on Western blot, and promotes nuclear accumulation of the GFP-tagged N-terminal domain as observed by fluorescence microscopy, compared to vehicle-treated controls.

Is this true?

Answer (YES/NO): YES